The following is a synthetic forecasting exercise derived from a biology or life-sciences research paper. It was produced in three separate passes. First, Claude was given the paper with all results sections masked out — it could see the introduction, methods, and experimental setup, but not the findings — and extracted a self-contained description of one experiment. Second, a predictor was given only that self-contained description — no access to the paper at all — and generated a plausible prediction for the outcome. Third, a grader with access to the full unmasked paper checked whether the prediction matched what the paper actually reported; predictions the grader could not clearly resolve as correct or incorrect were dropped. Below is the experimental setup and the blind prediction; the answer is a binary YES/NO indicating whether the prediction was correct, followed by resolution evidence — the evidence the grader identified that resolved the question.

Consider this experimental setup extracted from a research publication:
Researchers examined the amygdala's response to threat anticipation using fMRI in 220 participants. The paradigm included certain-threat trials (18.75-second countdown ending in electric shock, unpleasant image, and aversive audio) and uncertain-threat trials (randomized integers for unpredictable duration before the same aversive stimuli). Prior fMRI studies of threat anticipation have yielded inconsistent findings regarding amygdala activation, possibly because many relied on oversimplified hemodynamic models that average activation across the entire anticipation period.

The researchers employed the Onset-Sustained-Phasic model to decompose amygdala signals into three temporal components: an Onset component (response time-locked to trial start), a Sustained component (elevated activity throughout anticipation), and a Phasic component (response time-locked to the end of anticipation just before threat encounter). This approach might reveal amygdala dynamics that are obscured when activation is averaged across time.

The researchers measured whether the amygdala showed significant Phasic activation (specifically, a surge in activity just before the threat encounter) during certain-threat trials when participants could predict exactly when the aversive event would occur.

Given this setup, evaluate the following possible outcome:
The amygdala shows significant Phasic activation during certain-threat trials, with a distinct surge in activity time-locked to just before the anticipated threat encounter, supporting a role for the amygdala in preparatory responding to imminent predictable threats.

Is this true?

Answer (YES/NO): YES